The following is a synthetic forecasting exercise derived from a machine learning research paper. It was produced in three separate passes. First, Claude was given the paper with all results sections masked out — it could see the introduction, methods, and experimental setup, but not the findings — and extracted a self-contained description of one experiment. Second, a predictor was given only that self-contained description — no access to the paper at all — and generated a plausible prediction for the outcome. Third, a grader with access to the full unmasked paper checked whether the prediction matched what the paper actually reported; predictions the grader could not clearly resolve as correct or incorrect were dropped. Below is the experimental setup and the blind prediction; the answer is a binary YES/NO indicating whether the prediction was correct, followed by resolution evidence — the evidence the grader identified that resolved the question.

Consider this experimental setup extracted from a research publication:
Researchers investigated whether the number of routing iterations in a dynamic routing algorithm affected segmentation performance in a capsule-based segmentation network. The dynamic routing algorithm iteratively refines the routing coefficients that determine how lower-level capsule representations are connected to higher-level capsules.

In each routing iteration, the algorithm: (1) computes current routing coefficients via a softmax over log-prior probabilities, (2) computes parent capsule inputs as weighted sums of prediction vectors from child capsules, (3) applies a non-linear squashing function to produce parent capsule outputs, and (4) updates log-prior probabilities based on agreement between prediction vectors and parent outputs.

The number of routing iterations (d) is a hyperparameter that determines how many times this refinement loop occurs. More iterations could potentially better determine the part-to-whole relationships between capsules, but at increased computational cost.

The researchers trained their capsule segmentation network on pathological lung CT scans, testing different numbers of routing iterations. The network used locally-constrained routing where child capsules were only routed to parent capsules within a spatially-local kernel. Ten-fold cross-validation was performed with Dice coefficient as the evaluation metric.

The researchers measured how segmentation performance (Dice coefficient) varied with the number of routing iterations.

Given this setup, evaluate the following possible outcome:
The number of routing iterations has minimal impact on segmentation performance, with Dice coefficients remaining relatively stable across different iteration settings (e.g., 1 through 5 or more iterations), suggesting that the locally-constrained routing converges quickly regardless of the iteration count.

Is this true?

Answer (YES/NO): NO